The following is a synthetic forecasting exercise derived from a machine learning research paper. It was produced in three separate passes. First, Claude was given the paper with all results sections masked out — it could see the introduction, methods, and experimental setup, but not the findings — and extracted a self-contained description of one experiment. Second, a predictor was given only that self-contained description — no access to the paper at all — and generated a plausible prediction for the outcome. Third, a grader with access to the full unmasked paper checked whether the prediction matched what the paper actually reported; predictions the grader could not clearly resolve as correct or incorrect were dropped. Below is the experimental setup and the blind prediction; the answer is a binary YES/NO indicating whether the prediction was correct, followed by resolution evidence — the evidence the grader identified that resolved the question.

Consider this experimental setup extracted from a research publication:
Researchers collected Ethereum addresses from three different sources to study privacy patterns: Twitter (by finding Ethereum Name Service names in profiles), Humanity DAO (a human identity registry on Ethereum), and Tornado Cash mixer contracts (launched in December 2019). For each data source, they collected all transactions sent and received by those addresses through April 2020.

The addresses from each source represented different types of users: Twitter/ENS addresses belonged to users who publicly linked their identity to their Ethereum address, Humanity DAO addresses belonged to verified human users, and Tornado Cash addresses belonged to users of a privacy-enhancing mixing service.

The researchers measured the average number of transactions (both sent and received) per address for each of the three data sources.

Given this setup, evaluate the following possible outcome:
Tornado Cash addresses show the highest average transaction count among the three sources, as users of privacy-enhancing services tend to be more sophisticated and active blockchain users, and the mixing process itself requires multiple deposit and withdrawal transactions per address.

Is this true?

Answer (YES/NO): NO